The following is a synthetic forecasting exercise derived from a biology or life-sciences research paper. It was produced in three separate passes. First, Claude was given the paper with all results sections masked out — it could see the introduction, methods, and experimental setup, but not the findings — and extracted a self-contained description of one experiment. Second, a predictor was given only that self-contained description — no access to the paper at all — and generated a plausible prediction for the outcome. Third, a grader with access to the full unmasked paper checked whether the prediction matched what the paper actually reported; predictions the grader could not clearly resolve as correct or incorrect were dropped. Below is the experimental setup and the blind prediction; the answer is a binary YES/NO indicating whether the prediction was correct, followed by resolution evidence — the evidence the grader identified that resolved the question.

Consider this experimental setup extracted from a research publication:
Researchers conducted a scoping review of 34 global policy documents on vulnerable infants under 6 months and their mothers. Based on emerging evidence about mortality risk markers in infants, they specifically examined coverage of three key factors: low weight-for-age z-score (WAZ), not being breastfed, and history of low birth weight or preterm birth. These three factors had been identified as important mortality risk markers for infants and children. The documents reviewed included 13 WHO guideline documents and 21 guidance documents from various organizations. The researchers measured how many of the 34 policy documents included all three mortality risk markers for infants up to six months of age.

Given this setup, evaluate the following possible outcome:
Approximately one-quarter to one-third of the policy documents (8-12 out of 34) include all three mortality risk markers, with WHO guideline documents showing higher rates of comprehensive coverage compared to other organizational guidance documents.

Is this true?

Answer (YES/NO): NO